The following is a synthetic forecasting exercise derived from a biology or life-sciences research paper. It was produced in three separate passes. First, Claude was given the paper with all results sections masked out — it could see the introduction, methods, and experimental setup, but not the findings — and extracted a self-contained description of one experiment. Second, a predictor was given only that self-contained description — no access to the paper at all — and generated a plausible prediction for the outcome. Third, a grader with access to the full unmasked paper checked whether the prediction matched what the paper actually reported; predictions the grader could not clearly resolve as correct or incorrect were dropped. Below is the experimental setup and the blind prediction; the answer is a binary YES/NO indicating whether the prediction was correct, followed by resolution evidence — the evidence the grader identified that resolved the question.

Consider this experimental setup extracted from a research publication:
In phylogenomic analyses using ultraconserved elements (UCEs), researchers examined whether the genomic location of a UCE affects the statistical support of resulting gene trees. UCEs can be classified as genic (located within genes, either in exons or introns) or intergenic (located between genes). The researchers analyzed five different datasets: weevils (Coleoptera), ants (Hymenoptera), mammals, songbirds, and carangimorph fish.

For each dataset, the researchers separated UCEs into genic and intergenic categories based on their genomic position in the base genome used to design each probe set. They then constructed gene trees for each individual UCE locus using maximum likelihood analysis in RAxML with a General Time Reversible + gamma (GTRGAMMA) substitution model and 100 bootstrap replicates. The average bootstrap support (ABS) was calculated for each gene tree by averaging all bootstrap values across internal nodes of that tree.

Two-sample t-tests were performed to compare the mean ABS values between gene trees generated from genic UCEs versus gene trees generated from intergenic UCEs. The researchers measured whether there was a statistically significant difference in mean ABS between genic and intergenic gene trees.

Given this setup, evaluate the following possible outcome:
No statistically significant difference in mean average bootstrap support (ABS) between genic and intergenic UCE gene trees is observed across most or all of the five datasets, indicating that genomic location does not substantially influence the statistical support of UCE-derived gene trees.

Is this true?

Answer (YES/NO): NO